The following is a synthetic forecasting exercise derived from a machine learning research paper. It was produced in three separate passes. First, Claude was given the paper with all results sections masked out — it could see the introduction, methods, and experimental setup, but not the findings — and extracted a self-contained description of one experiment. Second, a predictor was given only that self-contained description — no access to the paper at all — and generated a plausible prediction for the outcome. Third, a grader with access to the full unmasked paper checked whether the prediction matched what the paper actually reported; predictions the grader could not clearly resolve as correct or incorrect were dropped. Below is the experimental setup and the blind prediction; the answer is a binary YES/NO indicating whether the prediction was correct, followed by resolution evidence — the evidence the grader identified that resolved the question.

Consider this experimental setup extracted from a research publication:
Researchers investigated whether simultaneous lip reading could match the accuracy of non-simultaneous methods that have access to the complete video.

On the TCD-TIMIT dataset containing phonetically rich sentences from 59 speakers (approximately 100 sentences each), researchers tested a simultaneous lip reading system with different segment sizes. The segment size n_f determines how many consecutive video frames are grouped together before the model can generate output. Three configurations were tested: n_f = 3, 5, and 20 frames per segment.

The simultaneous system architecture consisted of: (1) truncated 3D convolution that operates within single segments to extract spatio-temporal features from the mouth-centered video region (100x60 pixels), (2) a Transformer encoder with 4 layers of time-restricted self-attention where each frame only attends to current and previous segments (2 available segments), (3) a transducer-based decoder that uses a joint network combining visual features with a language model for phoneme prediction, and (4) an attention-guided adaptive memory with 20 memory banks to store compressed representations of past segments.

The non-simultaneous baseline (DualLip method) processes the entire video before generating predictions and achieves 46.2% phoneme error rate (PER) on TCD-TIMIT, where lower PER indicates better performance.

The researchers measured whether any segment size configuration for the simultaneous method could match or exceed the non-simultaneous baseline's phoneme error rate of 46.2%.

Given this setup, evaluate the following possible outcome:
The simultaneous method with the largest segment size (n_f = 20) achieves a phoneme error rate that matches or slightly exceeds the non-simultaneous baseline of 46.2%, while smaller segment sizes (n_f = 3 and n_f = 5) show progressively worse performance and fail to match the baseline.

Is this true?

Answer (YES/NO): NO